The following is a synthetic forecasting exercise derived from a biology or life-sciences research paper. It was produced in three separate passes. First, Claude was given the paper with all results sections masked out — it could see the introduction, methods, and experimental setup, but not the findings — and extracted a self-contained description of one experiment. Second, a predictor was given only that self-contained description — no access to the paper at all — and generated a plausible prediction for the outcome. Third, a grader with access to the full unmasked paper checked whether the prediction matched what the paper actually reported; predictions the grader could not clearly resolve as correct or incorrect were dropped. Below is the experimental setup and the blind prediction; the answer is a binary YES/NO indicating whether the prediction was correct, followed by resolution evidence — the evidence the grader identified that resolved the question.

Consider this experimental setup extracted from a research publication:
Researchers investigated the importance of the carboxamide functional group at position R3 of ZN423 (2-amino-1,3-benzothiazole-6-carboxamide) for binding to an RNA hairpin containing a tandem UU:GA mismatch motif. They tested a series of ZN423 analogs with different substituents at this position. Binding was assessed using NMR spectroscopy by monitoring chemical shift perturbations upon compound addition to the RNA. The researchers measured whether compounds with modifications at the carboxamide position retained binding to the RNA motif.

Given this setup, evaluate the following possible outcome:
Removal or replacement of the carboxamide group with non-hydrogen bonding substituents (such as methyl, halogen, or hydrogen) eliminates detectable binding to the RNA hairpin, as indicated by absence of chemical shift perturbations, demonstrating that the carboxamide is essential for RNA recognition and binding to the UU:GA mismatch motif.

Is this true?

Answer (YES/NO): YES